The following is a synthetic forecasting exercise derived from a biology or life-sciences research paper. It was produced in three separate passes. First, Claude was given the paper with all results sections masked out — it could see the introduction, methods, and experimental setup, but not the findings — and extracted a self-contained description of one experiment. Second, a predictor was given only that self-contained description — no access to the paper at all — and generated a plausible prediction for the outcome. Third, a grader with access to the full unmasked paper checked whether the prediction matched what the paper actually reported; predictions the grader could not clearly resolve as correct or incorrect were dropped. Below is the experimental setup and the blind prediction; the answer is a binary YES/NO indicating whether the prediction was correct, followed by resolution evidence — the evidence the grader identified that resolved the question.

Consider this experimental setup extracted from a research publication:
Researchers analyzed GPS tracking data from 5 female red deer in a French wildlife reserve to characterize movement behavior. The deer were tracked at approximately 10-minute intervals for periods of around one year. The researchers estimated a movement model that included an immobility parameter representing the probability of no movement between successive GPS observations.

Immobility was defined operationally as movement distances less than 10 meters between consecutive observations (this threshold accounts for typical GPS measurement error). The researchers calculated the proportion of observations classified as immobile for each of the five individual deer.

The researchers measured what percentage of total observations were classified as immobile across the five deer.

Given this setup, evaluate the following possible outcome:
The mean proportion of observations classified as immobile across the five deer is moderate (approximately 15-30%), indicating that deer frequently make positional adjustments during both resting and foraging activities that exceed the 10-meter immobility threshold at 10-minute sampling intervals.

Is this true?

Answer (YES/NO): YES